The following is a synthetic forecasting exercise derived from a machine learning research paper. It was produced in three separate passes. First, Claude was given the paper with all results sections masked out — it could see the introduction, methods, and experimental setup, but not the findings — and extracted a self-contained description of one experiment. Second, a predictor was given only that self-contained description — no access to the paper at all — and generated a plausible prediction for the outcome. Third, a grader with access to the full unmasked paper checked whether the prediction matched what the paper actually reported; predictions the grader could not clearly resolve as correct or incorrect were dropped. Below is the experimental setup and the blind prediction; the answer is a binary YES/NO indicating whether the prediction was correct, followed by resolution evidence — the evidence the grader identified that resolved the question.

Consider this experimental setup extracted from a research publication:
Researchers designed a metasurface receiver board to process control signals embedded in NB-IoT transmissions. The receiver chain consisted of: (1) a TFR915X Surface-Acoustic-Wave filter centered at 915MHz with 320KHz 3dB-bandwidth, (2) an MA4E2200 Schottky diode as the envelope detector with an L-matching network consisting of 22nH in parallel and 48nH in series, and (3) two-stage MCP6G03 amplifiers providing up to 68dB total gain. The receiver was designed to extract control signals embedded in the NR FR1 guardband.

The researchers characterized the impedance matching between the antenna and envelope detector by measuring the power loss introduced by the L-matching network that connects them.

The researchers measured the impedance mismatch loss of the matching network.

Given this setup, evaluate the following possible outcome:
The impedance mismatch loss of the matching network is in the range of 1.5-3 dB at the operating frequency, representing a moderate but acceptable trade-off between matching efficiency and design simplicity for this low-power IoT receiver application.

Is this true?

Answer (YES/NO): NO